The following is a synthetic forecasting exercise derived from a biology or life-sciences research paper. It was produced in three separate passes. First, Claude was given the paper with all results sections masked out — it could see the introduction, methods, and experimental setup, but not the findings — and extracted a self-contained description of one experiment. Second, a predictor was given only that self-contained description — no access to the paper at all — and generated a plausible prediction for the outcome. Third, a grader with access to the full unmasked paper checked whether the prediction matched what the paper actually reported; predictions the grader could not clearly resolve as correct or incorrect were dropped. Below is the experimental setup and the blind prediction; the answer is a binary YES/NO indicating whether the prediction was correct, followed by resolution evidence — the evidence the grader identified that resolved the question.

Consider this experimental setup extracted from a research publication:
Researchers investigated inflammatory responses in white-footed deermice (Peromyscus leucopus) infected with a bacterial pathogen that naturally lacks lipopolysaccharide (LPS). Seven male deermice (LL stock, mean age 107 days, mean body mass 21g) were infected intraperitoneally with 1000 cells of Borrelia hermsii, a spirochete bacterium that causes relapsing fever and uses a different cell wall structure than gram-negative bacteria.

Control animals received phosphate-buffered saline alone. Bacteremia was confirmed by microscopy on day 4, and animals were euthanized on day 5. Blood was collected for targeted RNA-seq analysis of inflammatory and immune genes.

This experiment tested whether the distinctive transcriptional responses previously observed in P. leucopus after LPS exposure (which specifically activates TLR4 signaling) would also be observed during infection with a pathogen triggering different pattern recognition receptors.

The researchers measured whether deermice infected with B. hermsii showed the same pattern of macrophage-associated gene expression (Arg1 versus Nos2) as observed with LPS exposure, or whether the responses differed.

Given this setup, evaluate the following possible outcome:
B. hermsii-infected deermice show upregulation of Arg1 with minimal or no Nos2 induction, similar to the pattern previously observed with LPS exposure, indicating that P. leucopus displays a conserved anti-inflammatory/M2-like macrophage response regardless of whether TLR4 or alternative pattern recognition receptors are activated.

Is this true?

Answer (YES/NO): YES